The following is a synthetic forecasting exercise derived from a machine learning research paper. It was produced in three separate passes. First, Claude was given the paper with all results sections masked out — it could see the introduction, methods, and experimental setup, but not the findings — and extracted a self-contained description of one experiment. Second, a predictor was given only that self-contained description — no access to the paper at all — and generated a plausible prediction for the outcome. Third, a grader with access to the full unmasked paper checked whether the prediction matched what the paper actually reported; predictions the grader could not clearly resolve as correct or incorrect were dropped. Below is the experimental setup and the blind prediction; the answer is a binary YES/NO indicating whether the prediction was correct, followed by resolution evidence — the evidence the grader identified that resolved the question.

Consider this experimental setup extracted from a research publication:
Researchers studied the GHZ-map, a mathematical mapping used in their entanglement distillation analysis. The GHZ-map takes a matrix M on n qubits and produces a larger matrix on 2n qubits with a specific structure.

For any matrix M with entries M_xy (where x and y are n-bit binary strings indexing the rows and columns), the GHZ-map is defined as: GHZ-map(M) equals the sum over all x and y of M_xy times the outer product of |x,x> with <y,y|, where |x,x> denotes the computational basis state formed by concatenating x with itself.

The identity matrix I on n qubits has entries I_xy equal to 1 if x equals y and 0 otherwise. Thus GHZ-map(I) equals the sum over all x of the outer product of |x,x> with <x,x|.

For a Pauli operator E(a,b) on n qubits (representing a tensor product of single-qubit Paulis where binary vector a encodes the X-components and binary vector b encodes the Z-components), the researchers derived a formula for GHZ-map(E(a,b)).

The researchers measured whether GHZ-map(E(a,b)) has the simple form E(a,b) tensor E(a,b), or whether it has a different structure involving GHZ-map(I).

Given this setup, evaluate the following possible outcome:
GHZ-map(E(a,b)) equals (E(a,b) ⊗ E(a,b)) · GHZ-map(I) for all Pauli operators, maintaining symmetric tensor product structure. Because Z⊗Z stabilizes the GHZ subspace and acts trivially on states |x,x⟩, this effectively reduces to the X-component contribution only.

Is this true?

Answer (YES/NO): NO